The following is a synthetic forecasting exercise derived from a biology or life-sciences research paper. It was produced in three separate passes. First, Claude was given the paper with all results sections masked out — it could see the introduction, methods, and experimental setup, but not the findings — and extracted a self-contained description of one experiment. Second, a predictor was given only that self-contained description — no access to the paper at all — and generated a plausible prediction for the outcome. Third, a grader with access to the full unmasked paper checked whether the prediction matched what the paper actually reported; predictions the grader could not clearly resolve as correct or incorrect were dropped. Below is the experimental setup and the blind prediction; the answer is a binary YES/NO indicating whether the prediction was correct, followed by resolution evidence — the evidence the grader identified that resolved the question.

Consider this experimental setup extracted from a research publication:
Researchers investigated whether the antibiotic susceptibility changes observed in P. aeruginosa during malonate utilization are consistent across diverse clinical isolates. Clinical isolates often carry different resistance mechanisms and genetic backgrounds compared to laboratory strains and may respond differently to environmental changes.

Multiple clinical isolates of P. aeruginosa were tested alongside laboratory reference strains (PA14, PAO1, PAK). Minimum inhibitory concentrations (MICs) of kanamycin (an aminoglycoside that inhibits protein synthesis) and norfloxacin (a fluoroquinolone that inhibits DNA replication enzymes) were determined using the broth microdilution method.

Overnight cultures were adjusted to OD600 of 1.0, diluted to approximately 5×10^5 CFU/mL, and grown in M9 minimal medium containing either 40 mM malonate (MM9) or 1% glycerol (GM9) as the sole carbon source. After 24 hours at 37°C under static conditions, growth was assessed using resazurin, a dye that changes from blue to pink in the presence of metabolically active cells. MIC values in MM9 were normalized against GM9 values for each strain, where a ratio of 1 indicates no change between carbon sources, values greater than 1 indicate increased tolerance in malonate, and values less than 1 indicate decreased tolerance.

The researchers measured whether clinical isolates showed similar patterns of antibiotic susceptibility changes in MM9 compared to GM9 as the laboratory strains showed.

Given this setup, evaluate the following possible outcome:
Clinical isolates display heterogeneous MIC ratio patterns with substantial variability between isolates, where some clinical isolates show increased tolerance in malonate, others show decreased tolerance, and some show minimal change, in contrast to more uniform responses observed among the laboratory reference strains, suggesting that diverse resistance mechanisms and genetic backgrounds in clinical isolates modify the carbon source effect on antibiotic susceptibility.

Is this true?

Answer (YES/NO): NO